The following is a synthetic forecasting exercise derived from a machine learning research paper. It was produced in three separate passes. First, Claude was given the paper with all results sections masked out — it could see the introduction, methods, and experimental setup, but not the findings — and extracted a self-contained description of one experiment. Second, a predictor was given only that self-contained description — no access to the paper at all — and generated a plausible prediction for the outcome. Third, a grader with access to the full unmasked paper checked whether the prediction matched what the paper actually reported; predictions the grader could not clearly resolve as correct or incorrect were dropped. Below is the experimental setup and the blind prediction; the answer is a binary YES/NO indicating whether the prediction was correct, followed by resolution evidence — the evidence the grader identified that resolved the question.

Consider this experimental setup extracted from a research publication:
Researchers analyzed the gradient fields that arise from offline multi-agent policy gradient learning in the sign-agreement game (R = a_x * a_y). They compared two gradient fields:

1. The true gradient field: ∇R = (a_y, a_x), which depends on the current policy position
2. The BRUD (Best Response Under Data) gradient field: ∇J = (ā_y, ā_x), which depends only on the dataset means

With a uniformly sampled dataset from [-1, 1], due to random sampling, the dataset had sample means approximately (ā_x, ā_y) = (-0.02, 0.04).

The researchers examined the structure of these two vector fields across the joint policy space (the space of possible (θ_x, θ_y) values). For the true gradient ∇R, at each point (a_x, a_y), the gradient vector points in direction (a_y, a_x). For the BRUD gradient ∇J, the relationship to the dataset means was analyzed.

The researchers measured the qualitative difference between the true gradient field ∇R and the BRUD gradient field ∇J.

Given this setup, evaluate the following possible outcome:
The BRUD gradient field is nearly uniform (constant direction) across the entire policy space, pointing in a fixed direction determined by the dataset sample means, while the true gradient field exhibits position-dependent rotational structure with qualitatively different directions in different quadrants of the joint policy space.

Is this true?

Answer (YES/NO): YES